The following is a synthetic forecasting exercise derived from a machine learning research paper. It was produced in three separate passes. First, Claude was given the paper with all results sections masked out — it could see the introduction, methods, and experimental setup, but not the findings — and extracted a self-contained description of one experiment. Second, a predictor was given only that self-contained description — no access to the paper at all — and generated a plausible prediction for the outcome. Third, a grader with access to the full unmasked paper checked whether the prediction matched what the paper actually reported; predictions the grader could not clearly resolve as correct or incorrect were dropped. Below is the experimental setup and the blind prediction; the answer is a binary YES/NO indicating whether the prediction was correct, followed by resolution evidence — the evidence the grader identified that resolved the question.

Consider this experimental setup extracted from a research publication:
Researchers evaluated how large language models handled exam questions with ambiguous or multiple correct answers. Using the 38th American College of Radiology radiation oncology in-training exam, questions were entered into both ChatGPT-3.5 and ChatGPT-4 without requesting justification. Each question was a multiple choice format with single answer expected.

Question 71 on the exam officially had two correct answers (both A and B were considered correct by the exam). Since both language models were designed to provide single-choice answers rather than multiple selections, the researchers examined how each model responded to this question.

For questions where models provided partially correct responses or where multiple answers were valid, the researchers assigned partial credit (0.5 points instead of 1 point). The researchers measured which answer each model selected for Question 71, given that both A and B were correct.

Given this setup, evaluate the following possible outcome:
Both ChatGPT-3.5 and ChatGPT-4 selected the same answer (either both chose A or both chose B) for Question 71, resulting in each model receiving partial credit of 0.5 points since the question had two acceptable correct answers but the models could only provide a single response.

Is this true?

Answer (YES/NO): NO